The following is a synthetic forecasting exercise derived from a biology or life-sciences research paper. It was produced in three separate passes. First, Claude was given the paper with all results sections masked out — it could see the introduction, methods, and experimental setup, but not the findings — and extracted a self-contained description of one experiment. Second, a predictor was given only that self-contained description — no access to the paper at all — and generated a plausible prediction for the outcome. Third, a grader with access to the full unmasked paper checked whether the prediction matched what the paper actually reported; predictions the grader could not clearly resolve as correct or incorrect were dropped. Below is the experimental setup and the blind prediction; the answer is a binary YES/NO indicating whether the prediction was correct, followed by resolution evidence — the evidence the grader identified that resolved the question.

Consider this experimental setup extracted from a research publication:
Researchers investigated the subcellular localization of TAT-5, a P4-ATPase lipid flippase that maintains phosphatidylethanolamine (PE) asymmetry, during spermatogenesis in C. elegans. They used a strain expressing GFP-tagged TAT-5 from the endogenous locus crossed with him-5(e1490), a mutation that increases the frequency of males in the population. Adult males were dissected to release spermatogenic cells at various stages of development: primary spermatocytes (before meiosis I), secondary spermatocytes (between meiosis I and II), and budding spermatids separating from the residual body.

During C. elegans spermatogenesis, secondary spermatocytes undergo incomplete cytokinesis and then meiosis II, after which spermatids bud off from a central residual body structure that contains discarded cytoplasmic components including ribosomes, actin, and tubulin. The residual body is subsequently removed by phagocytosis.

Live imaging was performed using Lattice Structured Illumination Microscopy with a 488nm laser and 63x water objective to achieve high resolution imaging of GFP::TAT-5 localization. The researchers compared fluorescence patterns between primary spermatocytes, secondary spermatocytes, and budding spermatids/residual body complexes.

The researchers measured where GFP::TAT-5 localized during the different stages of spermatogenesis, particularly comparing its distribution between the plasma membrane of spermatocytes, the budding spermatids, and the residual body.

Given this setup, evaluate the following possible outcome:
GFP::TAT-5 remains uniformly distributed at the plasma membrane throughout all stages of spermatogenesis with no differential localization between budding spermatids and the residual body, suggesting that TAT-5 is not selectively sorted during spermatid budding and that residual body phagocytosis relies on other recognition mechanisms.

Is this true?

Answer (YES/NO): NO